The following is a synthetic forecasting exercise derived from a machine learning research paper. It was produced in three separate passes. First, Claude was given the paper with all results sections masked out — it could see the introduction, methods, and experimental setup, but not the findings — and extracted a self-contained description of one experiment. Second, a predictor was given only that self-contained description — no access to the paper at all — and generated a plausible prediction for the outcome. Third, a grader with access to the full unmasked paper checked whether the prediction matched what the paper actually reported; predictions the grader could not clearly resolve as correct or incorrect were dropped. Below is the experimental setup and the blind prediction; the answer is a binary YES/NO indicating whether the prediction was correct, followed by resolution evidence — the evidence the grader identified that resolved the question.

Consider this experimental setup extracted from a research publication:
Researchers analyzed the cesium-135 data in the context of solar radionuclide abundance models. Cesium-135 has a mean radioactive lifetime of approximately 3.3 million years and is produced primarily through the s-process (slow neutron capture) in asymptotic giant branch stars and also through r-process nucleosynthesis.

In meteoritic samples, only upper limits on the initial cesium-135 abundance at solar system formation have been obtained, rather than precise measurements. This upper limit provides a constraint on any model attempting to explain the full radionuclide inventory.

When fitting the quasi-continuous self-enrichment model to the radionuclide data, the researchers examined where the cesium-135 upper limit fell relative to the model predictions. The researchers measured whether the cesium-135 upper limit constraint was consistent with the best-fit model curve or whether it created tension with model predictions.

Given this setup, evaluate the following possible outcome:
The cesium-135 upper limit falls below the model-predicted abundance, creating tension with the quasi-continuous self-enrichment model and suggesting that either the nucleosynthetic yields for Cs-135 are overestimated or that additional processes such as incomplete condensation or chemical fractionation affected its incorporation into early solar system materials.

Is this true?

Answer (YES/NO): NO